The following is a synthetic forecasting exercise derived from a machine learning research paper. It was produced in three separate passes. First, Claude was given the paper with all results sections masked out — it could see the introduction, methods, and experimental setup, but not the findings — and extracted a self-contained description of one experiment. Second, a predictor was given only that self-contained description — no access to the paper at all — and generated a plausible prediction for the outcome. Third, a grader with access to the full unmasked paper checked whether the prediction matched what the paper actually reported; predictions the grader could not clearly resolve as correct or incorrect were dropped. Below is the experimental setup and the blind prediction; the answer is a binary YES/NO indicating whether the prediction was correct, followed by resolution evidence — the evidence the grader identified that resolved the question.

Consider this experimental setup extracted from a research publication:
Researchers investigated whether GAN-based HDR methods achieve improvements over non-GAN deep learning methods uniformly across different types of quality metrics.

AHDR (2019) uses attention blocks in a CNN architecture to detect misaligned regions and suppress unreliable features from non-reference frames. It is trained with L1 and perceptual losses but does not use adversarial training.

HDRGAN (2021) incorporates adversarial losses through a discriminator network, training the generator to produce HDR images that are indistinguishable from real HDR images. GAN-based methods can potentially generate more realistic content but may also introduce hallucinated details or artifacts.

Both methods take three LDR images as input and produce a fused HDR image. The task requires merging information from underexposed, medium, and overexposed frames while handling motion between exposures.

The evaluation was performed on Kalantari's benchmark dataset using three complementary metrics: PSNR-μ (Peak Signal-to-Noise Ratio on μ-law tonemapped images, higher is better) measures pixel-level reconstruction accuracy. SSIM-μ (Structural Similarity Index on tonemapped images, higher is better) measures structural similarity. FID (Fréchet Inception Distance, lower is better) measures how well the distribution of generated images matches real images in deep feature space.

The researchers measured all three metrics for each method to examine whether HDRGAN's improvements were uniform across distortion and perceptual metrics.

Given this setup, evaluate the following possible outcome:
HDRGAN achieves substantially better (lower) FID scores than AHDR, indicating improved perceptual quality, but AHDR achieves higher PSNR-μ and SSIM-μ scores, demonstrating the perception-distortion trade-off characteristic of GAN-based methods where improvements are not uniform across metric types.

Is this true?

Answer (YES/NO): NO